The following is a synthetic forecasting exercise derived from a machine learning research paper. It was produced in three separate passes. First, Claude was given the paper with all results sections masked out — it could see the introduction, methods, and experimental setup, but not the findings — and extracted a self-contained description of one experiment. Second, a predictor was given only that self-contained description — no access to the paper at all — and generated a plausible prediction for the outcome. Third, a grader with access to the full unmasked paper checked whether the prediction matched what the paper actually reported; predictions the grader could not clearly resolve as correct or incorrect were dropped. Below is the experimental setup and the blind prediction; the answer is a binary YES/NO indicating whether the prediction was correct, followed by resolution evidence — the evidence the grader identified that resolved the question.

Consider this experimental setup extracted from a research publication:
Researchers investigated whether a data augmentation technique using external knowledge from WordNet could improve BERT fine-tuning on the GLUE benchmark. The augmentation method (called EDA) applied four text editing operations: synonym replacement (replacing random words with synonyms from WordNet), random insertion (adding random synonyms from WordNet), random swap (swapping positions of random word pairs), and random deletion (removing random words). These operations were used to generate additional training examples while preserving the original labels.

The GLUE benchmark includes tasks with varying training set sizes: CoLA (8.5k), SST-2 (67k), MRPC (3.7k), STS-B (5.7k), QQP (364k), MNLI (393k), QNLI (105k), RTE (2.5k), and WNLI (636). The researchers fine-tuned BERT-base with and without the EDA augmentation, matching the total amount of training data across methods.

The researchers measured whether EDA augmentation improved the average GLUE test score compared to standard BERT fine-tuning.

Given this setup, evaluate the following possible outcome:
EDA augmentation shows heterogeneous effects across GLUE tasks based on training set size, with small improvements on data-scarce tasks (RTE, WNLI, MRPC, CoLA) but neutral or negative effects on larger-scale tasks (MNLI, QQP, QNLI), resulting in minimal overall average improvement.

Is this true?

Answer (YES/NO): NO